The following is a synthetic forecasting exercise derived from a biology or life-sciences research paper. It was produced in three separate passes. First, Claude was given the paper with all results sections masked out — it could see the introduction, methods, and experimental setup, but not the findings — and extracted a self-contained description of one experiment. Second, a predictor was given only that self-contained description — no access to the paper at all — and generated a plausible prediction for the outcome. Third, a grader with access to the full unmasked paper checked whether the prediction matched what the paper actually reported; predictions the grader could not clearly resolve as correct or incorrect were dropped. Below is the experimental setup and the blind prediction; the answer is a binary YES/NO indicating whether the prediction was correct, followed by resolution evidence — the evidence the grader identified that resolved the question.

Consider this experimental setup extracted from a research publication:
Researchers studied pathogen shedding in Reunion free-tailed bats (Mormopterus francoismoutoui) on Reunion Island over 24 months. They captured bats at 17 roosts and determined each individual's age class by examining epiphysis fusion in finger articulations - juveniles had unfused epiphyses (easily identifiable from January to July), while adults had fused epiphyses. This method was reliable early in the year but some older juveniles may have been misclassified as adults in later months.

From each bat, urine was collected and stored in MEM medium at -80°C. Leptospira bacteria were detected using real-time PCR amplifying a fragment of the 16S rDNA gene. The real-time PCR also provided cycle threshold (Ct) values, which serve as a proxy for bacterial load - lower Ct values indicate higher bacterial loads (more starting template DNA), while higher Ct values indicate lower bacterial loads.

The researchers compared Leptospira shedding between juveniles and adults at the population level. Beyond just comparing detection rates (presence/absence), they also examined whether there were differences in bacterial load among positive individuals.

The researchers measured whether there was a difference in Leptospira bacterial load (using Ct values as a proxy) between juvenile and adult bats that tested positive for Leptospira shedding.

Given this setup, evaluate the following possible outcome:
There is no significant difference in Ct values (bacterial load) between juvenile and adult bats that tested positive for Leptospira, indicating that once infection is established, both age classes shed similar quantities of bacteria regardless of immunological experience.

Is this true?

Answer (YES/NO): NO